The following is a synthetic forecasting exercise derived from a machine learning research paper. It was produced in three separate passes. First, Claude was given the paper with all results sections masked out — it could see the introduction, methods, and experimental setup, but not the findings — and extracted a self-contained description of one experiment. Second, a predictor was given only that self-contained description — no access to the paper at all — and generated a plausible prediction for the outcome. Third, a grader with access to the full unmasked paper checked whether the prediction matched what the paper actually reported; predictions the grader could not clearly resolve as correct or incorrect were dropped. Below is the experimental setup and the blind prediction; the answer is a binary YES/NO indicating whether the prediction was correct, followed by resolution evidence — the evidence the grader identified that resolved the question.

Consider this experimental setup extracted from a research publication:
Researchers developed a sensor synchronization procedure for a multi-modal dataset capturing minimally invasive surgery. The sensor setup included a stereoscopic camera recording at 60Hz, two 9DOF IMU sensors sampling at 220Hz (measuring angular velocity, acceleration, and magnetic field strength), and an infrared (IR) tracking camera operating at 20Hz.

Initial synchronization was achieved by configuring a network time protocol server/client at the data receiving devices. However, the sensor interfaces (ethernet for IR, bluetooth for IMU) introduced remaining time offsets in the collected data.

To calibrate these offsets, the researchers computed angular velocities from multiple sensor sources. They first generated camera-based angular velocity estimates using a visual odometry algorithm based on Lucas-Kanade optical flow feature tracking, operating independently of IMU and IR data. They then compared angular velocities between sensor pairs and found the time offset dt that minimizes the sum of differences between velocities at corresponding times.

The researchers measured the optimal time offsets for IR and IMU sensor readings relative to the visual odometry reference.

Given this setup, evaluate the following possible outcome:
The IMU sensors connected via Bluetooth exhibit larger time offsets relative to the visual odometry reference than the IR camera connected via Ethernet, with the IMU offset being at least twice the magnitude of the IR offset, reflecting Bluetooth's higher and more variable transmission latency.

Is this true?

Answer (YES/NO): NO